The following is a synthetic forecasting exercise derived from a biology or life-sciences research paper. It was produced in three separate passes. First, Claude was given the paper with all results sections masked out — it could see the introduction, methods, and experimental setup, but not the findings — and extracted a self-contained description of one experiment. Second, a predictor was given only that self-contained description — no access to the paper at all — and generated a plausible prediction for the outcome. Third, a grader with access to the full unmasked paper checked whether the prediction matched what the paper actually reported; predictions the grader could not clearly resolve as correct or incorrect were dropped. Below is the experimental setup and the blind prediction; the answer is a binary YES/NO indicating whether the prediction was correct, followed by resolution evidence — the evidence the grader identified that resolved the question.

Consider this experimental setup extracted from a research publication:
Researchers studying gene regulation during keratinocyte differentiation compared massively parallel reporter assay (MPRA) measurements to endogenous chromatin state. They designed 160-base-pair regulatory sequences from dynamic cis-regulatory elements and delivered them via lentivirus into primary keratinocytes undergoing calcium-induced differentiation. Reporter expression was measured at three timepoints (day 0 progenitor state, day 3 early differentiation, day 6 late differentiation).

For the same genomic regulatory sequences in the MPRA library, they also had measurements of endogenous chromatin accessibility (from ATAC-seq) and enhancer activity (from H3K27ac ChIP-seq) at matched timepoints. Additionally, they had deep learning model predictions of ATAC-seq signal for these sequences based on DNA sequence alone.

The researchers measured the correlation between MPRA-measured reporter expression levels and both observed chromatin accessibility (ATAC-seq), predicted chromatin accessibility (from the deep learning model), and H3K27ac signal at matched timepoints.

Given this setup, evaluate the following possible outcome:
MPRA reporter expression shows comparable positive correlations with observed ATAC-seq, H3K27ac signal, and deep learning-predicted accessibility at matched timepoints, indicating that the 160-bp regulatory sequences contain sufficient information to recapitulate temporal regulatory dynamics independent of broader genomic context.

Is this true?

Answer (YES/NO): NO